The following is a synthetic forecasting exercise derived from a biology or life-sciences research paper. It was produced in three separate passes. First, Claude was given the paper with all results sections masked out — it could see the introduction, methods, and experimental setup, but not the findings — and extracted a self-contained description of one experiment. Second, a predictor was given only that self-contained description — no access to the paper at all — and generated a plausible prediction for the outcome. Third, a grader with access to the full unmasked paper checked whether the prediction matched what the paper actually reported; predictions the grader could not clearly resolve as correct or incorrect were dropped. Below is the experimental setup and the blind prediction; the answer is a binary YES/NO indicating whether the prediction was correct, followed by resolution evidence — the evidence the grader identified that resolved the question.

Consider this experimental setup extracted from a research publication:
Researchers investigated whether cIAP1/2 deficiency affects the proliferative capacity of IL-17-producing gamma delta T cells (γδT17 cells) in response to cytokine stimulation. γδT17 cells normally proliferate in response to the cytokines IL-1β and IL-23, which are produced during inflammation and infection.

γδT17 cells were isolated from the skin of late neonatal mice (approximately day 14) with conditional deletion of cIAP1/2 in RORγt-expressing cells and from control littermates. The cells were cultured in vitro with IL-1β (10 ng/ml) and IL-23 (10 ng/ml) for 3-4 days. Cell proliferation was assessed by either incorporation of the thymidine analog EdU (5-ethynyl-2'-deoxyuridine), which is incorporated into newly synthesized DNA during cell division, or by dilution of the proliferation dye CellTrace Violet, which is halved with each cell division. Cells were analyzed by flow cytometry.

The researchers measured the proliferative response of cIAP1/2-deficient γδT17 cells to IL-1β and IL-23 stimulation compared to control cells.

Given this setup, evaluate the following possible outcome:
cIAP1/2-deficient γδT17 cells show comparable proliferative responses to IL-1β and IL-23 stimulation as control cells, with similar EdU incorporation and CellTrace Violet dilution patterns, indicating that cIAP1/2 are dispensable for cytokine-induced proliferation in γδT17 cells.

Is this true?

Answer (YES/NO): NO